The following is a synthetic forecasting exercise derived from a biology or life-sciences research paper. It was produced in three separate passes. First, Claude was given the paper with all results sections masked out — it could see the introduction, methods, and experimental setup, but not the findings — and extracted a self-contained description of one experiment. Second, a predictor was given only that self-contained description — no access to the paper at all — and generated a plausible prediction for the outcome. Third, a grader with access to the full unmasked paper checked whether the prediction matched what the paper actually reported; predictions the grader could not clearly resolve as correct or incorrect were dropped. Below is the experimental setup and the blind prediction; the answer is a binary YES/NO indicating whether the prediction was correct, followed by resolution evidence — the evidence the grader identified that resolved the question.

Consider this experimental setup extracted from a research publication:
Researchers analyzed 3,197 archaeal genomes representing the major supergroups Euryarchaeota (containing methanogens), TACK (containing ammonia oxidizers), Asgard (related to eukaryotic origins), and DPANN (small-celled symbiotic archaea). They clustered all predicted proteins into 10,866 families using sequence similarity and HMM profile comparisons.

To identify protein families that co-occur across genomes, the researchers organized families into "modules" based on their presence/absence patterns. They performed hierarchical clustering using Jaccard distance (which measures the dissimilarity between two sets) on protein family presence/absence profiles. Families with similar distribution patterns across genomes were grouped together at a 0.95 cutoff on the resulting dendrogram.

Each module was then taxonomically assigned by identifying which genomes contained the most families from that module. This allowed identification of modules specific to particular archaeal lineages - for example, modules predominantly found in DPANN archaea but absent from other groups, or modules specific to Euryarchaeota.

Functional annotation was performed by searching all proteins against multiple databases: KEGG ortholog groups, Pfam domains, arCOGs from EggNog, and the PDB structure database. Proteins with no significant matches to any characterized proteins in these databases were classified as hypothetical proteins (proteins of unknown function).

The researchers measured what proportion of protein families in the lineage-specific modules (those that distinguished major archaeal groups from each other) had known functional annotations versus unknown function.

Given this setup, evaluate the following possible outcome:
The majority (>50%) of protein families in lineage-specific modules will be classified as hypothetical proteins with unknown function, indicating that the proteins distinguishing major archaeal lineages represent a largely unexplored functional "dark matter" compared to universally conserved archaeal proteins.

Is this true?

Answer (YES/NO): YES